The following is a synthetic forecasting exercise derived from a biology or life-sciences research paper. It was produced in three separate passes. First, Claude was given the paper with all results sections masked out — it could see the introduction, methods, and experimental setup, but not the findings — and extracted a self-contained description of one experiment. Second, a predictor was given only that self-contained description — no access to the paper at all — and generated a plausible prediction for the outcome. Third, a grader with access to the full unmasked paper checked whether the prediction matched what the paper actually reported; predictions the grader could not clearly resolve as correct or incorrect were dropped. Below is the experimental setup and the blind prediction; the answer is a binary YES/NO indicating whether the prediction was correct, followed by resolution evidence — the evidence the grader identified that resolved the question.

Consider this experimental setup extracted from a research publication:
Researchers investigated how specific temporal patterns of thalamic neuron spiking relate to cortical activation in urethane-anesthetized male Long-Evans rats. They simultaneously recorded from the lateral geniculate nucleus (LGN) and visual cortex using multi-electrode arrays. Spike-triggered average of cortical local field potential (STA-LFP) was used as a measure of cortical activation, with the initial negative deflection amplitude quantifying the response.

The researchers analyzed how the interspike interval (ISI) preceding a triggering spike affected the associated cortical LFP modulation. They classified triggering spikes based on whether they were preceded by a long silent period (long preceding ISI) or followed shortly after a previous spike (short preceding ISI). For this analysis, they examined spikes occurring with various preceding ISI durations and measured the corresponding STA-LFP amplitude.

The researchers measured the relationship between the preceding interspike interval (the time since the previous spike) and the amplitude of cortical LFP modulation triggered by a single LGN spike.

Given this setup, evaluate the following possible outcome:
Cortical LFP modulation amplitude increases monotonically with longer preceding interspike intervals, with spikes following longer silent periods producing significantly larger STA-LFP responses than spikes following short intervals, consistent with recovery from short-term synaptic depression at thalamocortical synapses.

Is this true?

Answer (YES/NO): NO